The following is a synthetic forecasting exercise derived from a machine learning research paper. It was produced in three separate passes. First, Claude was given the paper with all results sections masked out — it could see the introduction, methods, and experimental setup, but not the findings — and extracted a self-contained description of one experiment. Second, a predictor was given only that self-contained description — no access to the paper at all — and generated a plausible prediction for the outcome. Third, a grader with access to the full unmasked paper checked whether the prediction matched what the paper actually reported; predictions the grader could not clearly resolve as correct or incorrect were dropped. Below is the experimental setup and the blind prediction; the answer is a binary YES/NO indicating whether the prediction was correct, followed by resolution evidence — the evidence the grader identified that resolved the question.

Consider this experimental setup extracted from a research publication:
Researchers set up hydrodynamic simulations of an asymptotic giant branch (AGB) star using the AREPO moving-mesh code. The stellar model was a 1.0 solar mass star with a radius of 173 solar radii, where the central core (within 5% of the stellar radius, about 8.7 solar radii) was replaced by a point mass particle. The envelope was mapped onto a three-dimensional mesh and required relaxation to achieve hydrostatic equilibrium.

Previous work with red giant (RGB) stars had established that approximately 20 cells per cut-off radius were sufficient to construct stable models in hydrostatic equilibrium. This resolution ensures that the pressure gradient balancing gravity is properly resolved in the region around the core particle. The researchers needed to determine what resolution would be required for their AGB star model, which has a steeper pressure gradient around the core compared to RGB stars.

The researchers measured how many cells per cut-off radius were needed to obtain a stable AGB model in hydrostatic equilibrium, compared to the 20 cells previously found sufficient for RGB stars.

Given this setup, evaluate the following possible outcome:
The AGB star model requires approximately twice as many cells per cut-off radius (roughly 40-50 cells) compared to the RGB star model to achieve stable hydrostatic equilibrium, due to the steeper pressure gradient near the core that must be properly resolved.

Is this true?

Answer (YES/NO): YES